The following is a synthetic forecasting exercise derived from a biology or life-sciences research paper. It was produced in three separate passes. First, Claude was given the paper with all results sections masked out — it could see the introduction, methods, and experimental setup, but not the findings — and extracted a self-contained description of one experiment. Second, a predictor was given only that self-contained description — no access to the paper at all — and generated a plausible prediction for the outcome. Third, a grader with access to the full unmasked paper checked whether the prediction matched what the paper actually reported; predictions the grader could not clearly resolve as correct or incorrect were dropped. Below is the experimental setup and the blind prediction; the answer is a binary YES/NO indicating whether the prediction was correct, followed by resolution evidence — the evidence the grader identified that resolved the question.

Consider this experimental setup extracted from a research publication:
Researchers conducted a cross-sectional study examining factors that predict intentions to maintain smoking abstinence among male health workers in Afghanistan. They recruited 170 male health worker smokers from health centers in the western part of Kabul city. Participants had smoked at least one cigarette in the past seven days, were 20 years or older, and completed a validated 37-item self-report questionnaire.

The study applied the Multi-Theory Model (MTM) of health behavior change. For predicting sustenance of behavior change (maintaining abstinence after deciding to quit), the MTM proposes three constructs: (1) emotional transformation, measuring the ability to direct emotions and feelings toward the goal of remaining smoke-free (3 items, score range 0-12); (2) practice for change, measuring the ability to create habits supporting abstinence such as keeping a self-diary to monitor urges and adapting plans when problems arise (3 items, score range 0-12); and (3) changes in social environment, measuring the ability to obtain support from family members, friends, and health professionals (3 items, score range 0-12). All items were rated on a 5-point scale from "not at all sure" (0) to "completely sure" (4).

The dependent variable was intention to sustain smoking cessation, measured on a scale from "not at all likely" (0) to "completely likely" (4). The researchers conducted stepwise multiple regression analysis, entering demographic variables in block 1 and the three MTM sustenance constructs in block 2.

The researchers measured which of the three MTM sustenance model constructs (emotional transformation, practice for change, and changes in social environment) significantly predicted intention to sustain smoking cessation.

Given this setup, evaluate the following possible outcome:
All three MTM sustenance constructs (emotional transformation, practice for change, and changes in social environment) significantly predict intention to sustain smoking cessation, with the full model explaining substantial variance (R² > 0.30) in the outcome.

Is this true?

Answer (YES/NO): NO